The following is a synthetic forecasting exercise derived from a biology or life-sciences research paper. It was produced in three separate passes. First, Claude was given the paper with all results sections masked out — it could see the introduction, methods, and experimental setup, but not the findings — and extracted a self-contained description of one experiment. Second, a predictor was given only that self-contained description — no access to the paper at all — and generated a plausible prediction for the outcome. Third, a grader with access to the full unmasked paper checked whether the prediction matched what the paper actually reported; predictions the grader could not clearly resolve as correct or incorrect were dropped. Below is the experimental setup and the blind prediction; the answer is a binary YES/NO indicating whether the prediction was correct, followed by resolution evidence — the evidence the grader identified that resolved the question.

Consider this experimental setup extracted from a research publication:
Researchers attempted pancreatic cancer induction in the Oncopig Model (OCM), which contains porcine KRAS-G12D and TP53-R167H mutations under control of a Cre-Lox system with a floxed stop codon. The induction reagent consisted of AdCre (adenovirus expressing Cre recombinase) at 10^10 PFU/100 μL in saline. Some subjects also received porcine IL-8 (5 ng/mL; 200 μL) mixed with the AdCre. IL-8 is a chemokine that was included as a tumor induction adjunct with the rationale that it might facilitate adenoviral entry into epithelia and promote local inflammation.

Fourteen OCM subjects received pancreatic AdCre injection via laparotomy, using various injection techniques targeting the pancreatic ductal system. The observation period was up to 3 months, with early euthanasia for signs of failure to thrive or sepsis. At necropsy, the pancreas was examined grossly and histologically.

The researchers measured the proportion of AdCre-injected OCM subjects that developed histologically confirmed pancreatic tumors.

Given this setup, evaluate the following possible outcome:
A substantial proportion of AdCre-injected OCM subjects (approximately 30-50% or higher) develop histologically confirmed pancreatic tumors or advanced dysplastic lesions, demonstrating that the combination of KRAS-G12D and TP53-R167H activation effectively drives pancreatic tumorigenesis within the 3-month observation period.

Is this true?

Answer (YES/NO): YES